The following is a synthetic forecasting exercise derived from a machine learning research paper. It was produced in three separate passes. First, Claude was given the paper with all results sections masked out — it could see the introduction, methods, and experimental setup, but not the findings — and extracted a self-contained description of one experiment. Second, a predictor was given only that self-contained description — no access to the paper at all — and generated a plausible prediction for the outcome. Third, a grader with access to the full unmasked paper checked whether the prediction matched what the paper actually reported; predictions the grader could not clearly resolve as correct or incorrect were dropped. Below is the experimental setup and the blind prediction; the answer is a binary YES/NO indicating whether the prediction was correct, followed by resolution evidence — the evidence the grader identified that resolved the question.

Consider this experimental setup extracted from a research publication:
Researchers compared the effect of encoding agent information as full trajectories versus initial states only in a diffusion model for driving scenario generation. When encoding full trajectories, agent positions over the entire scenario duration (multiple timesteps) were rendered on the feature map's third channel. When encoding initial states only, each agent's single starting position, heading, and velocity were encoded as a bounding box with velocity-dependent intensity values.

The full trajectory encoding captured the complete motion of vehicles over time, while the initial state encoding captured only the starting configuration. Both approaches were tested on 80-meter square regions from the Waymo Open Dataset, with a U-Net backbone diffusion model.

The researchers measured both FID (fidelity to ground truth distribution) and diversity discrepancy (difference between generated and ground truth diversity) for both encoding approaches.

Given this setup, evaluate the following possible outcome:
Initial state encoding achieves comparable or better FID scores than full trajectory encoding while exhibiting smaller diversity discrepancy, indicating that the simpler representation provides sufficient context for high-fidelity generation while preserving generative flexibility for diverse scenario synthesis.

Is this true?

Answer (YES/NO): YES